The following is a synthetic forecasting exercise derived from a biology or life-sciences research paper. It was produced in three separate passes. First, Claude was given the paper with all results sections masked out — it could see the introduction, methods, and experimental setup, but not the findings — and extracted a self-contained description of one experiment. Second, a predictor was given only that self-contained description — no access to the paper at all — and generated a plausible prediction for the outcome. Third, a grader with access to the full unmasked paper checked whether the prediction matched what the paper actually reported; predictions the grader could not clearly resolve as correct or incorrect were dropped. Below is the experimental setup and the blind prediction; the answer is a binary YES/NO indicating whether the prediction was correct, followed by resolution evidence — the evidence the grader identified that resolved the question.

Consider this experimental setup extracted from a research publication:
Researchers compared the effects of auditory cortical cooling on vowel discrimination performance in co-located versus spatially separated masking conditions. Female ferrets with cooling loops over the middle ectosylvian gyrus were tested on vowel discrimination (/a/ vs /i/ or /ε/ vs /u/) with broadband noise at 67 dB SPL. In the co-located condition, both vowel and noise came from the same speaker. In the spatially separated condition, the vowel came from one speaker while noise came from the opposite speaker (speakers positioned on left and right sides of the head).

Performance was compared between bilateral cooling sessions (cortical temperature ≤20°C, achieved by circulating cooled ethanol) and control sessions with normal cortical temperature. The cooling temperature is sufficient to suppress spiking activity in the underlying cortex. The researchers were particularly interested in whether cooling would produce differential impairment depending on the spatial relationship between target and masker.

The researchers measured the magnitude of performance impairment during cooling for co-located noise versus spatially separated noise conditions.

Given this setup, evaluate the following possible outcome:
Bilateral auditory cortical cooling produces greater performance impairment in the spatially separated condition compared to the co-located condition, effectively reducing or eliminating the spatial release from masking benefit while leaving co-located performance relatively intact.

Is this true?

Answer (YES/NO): NO